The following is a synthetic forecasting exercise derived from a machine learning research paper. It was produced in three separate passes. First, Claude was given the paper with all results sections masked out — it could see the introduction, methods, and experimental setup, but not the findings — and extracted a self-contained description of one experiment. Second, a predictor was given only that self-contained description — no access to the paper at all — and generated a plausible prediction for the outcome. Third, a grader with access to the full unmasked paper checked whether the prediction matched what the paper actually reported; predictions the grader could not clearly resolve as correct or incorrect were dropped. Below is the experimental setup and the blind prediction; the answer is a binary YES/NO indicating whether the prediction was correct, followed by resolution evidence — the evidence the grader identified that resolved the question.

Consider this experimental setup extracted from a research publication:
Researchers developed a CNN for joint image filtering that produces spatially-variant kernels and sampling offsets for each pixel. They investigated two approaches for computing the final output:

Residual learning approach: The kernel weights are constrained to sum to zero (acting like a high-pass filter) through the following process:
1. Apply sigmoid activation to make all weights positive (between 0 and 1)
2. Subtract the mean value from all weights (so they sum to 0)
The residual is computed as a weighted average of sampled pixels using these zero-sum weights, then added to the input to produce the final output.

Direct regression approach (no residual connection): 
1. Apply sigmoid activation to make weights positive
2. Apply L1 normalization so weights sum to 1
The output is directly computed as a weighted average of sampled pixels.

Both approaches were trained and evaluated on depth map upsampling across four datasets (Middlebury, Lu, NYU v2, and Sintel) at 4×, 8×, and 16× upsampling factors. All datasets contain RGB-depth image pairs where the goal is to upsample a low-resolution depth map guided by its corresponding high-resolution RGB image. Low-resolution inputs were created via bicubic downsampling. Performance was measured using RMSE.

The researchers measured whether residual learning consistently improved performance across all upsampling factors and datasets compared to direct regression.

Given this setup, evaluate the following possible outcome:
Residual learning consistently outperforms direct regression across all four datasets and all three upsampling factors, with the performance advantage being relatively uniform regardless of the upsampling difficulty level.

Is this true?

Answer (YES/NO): NO